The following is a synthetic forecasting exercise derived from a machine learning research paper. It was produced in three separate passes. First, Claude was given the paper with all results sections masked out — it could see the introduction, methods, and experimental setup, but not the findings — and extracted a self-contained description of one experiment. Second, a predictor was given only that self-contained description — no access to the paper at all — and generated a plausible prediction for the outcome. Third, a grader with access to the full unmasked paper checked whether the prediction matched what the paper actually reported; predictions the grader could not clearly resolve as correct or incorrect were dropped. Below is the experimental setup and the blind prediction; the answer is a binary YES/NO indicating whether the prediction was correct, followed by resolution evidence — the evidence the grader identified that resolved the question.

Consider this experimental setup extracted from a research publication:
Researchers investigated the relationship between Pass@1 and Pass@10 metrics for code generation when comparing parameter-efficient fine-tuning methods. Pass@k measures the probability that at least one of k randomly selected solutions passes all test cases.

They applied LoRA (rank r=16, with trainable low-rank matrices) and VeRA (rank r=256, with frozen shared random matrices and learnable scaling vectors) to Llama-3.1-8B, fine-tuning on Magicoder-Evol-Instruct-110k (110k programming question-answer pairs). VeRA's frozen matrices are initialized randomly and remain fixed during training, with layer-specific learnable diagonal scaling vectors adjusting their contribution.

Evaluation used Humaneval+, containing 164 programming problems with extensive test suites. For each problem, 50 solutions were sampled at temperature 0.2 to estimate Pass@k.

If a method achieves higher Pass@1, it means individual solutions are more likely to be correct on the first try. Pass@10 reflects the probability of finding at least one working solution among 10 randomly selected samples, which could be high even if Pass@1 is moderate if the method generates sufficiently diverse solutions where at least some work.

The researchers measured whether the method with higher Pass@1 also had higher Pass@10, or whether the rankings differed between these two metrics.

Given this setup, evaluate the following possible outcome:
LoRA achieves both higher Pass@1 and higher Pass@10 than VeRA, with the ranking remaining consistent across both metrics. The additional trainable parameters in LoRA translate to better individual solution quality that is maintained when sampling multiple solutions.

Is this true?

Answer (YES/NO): YES